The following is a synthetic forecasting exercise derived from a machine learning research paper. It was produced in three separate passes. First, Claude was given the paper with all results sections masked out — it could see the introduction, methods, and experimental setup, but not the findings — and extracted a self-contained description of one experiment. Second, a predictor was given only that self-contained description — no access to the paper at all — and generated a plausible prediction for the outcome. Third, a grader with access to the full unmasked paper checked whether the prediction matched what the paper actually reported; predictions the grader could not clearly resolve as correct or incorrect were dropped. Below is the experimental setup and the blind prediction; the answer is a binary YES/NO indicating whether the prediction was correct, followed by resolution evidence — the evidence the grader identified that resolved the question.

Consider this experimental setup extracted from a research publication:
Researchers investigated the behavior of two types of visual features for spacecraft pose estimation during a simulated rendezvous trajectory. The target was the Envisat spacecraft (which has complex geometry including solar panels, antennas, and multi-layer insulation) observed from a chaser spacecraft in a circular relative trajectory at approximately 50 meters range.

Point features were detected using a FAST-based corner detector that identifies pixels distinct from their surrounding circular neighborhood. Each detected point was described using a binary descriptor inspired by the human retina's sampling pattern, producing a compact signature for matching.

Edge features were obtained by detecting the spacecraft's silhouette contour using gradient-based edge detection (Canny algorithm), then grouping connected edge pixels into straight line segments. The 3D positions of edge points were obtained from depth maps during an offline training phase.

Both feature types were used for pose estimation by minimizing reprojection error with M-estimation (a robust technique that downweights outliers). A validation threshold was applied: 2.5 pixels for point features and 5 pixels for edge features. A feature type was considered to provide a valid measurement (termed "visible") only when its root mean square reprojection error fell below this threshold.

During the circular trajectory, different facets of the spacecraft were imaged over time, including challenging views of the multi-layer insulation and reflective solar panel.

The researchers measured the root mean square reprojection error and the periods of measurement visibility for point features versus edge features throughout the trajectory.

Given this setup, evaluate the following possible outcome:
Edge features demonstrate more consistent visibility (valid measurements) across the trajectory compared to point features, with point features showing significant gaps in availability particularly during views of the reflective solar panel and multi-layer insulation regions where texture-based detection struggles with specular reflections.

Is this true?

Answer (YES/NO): YES